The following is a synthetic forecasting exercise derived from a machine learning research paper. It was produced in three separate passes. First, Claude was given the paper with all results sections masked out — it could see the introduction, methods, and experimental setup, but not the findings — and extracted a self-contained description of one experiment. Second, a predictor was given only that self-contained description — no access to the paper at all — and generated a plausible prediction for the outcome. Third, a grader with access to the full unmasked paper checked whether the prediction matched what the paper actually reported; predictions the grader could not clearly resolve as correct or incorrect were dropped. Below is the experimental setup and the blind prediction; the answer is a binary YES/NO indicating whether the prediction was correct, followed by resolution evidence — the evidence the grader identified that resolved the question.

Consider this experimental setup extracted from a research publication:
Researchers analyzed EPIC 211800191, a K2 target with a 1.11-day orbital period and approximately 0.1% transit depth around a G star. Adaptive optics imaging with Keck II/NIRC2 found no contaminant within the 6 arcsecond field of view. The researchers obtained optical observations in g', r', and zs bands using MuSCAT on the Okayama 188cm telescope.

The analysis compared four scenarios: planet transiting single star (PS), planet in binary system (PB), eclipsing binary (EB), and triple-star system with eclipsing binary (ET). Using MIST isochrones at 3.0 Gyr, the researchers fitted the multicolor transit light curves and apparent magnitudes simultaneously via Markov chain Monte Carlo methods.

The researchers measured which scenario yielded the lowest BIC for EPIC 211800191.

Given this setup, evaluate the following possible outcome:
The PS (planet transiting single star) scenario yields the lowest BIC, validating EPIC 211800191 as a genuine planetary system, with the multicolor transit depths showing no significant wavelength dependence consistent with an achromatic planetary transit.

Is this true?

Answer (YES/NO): NO